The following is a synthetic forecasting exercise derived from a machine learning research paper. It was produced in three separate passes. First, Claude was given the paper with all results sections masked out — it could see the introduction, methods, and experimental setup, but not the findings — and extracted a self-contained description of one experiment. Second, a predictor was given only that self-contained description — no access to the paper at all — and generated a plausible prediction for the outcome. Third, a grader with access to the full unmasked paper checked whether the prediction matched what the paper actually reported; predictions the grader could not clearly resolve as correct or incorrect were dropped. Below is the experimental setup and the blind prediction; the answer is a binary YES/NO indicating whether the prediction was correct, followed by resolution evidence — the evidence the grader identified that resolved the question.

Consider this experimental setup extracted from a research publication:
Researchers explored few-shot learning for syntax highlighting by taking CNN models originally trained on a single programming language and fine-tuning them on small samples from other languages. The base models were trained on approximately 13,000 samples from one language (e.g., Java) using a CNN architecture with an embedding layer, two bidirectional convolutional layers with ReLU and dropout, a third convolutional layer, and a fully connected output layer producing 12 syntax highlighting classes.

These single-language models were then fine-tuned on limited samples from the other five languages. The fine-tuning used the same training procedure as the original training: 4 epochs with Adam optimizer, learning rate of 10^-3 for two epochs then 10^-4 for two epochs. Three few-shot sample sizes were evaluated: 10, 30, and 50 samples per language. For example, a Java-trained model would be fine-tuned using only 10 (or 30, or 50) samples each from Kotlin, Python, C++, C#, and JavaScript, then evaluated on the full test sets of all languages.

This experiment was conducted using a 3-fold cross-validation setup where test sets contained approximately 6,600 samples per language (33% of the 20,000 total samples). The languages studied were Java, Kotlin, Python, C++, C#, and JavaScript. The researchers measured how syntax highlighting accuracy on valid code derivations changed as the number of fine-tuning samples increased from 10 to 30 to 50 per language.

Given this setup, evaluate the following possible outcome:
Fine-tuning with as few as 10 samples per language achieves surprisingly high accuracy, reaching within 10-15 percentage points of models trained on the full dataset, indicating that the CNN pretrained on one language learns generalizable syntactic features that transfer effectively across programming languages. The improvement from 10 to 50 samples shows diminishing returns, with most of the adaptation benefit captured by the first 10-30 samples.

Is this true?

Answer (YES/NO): NO